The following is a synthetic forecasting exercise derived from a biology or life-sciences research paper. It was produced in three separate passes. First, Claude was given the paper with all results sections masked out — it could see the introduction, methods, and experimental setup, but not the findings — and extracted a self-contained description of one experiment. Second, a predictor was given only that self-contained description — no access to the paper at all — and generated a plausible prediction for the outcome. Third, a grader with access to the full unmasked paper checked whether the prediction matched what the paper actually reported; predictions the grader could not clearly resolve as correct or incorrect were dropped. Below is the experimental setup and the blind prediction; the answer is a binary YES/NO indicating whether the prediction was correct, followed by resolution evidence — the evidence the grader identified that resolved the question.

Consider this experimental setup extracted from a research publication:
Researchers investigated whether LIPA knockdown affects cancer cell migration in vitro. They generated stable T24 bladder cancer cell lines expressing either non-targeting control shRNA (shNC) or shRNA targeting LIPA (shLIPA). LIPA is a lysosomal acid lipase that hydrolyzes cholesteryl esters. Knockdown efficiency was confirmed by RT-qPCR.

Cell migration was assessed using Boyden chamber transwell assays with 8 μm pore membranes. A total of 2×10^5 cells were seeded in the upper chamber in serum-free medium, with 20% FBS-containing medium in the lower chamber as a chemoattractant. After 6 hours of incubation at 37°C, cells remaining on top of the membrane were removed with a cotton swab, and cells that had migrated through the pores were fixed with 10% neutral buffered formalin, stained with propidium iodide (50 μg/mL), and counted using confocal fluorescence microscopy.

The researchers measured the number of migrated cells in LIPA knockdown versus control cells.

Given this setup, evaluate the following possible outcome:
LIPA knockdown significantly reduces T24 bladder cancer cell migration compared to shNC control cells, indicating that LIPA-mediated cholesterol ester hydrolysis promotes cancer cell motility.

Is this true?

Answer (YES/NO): YES